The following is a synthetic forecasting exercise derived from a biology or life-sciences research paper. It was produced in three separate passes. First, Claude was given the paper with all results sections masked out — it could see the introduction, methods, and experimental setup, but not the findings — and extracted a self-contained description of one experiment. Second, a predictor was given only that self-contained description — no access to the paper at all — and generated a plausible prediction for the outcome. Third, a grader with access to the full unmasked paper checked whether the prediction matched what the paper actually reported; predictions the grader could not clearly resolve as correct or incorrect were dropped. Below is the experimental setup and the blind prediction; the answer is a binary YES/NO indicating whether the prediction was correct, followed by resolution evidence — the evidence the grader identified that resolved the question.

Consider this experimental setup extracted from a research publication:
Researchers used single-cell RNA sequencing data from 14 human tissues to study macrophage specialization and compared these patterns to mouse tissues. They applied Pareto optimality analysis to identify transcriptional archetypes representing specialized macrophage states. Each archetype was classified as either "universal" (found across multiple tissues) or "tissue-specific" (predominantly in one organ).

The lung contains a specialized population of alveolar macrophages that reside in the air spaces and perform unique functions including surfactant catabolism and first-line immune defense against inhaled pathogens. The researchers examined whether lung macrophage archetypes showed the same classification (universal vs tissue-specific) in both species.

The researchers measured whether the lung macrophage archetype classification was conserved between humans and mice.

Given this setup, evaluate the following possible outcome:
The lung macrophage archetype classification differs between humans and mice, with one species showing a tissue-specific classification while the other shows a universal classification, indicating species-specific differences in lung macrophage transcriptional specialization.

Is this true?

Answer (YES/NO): YES